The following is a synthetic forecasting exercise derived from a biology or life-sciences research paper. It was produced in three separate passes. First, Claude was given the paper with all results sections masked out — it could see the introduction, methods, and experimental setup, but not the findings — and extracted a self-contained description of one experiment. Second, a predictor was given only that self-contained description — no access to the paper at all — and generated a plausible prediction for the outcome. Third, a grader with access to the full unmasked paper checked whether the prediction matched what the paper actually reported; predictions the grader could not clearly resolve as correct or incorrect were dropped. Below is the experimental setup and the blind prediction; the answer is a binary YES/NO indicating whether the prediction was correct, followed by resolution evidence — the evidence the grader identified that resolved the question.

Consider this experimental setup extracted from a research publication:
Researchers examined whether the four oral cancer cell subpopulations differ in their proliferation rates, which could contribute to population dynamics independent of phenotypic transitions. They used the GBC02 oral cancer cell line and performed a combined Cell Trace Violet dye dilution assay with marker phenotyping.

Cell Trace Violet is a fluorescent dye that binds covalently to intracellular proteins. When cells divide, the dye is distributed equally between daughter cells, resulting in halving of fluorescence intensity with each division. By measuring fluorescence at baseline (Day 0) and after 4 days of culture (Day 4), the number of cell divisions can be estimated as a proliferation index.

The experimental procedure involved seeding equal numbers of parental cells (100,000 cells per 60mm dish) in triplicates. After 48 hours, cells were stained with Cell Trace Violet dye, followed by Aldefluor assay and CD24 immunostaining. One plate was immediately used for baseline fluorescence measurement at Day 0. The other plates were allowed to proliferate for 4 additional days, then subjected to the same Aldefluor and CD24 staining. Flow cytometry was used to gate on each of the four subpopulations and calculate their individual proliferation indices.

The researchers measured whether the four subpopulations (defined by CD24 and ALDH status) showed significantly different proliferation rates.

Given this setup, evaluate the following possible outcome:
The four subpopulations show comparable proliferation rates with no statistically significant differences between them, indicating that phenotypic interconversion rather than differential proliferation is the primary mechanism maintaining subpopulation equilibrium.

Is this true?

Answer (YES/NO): YES